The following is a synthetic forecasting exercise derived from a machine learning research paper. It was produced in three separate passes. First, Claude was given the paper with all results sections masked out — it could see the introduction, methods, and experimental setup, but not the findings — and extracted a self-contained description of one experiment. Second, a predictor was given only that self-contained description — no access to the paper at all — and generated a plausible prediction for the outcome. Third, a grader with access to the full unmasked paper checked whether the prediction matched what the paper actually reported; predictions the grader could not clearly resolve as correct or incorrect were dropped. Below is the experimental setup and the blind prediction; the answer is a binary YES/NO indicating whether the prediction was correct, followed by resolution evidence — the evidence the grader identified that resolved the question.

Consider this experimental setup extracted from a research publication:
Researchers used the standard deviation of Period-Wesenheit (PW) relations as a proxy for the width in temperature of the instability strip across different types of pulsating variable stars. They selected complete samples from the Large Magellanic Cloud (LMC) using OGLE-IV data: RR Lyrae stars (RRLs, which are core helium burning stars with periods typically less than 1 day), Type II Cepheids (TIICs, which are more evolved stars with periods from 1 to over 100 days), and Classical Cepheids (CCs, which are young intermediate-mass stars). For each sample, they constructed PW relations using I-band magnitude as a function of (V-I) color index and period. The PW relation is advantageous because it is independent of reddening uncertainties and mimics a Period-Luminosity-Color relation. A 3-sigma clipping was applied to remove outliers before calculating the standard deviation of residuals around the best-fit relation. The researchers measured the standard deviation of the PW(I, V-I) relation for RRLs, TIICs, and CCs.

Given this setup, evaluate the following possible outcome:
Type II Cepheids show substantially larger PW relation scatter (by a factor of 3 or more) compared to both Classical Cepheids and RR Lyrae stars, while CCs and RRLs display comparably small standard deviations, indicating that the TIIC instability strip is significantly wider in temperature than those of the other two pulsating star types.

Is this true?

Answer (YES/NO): NO